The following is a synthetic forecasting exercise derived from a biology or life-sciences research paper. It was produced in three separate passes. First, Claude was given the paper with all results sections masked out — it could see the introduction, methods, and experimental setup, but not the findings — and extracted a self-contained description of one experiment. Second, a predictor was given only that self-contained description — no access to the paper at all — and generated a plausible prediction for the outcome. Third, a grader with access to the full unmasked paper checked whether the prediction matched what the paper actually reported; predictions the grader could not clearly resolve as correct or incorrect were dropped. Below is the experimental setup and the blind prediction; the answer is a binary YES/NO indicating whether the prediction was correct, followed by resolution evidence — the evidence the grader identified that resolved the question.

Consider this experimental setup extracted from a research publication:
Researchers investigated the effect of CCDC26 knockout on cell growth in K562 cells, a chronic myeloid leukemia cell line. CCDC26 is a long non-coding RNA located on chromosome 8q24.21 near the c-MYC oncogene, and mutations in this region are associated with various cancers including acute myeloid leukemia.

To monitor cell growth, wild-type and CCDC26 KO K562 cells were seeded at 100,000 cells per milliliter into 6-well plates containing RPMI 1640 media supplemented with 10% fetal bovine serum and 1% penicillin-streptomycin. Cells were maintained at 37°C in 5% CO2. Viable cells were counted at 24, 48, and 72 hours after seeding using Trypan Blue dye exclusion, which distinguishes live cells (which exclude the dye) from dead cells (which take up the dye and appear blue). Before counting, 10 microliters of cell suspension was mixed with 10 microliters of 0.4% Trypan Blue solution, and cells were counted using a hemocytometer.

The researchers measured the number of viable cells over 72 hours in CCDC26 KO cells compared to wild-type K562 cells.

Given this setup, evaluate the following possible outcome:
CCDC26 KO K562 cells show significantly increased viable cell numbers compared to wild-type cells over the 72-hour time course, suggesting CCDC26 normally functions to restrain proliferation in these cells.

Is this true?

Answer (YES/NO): NO